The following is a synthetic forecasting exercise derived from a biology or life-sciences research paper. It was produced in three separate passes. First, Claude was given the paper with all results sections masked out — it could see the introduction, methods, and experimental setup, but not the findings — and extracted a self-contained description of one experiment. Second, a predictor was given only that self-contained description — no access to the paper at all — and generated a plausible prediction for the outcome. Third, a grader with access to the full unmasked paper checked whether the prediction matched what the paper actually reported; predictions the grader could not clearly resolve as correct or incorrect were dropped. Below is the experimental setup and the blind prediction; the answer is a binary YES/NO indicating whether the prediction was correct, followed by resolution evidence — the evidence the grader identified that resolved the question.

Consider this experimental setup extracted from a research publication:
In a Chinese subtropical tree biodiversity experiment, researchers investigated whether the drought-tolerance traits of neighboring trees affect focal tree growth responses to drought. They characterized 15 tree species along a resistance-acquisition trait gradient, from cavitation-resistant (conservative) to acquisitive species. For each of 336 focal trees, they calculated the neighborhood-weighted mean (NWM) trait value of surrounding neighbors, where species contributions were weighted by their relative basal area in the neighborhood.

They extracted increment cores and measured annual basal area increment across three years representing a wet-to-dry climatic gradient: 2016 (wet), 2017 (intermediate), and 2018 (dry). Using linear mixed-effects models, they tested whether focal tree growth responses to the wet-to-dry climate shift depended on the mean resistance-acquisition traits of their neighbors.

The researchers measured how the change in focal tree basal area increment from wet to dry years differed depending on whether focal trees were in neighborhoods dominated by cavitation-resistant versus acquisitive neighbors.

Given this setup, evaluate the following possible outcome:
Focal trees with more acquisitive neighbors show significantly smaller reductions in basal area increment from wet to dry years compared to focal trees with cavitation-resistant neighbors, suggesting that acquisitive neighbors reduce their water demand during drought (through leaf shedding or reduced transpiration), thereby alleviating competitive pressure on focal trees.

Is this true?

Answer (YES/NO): NO